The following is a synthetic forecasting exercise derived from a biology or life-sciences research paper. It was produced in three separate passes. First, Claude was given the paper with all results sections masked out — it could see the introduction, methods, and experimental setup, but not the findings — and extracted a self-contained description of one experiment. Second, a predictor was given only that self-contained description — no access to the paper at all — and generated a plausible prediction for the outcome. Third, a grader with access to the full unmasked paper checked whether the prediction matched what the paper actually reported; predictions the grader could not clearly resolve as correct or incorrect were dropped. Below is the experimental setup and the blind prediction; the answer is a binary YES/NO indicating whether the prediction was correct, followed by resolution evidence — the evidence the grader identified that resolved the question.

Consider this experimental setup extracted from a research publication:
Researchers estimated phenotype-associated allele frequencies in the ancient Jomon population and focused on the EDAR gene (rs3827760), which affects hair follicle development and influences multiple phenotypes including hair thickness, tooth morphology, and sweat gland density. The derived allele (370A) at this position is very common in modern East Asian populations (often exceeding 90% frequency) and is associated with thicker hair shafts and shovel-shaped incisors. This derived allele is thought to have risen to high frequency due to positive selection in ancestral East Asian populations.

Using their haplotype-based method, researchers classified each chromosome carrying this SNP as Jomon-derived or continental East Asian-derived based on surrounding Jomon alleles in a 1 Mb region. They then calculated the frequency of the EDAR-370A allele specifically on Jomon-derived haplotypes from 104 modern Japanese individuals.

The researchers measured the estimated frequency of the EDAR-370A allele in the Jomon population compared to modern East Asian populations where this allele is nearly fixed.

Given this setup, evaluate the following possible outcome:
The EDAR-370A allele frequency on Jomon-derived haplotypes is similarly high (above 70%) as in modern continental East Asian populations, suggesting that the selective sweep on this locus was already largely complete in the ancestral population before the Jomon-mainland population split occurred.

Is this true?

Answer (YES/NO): NO